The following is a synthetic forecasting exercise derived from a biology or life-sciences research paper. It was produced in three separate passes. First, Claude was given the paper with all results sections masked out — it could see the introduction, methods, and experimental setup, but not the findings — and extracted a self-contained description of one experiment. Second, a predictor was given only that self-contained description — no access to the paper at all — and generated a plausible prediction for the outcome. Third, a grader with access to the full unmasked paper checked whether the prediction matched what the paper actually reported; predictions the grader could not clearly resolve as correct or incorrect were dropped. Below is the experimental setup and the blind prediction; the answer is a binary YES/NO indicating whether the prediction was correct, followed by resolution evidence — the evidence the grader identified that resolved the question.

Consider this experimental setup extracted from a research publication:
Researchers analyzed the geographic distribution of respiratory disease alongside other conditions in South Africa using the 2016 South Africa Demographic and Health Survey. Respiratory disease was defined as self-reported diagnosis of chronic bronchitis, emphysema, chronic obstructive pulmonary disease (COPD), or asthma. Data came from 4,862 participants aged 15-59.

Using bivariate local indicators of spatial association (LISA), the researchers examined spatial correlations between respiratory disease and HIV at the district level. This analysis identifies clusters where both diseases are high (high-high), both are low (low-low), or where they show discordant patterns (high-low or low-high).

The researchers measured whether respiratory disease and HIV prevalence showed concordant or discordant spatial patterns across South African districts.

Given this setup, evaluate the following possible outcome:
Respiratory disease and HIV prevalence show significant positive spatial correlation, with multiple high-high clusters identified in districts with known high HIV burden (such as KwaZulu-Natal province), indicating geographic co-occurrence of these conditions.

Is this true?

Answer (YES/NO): NO